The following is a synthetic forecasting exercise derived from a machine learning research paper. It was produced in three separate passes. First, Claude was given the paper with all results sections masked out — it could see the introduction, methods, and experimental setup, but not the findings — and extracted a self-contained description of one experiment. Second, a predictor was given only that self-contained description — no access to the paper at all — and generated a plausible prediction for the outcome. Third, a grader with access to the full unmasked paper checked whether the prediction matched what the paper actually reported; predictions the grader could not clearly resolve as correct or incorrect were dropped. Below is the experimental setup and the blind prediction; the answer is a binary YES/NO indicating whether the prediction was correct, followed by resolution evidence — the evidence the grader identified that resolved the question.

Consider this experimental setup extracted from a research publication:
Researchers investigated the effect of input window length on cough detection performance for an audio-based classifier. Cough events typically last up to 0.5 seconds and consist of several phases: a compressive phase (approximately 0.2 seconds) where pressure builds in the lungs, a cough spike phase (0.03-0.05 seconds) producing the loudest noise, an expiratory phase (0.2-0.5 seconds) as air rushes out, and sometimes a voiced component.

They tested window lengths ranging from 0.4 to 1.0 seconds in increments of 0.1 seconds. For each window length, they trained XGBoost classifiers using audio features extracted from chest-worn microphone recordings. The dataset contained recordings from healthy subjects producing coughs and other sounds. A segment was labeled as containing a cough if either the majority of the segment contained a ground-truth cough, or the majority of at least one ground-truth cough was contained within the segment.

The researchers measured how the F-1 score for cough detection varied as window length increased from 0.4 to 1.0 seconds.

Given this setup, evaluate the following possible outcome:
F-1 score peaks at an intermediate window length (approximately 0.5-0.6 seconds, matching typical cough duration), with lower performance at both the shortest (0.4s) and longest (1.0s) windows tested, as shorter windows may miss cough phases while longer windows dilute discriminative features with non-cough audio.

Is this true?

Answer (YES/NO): NO